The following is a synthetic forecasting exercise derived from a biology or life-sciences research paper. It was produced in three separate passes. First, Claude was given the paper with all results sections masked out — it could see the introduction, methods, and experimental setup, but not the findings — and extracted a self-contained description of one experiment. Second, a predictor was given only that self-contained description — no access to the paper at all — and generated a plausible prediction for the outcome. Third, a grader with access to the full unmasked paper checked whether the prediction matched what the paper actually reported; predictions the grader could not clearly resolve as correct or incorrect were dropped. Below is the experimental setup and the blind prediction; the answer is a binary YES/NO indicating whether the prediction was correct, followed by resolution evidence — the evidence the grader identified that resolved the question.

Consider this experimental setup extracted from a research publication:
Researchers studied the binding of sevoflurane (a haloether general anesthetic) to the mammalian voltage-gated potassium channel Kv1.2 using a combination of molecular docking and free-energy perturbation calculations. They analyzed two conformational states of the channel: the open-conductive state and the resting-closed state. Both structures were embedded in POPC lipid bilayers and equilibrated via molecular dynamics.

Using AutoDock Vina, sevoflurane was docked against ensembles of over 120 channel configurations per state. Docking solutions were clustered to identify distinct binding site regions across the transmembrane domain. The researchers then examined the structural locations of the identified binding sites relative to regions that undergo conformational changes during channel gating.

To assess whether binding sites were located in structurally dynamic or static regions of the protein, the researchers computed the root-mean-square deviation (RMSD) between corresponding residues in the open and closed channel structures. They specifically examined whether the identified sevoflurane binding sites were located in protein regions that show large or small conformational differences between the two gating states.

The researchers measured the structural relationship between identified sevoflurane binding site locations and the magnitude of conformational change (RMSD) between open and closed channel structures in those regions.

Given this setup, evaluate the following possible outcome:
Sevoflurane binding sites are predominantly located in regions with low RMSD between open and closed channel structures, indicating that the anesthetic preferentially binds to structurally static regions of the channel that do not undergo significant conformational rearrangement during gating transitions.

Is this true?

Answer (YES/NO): NO